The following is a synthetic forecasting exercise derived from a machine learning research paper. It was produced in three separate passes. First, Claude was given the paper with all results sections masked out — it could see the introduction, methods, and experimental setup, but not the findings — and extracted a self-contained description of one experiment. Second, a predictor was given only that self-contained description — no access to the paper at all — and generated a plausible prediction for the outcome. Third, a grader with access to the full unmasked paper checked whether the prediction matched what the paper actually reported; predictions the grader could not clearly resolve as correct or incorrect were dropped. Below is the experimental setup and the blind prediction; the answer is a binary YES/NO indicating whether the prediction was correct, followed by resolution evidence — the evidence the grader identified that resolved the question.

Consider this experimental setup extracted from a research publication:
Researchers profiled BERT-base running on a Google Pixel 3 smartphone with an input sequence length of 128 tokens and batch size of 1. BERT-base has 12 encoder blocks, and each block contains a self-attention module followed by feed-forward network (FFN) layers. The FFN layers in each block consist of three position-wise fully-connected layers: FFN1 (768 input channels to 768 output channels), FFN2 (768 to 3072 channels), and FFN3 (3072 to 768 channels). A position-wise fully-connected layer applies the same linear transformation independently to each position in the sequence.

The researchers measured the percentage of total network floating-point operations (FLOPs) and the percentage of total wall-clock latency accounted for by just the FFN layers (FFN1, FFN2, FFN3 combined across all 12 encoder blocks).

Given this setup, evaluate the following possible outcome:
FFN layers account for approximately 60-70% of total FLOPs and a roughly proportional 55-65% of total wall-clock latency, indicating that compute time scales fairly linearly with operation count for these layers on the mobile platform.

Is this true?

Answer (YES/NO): NO